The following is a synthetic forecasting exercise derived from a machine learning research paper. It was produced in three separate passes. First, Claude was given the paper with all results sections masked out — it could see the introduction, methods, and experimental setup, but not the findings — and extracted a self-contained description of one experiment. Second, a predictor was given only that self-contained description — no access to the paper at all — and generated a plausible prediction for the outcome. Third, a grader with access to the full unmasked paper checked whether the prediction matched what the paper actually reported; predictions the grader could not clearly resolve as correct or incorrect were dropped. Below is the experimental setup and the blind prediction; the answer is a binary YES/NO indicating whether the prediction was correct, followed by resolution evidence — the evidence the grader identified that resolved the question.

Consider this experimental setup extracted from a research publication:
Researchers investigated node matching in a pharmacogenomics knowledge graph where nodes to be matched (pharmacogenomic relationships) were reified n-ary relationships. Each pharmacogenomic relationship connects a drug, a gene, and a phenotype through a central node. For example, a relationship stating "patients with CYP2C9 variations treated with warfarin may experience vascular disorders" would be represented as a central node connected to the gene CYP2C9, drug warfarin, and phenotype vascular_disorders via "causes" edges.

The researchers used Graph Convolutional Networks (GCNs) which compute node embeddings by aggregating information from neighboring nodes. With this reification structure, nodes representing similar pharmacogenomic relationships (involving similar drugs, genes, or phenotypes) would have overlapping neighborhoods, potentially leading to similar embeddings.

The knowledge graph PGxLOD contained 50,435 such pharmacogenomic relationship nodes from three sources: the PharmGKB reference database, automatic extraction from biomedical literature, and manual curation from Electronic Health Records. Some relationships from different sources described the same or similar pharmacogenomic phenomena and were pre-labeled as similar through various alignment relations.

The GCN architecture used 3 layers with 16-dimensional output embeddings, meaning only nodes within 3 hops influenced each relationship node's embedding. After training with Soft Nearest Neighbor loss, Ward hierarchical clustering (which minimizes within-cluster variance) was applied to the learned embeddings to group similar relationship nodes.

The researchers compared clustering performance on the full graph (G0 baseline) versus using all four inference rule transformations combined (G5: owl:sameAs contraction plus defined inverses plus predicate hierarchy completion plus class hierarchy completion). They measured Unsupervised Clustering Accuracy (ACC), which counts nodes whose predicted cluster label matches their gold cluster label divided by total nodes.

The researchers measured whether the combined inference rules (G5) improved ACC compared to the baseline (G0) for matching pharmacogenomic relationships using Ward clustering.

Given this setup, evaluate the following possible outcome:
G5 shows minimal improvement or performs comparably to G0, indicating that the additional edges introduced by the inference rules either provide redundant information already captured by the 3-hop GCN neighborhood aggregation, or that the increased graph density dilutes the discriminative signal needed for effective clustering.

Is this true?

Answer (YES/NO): NO